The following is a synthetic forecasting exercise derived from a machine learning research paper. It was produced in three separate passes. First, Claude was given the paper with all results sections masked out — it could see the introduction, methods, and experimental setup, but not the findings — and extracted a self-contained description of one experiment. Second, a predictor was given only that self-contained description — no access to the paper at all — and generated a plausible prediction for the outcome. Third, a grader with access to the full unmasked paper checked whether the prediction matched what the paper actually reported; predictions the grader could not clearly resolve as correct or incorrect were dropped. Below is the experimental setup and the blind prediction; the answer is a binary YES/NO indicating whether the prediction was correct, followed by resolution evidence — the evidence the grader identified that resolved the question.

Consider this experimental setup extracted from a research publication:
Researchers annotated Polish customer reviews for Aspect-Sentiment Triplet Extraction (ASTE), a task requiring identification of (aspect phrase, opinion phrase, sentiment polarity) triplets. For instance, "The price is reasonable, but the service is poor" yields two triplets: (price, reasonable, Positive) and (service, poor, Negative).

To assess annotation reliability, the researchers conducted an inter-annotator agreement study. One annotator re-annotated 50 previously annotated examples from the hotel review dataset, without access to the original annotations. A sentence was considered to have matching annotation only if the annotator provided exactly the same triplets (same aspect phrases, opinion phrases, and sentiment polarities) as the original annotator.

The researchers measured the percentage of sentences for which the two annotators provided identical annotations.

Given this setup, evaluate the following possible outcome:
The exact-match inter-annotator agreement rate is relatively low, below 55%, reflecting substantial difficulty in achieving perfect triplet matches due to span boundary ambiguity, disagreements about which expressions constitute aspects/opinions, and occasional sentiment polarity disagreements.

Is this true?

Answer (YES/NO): NO